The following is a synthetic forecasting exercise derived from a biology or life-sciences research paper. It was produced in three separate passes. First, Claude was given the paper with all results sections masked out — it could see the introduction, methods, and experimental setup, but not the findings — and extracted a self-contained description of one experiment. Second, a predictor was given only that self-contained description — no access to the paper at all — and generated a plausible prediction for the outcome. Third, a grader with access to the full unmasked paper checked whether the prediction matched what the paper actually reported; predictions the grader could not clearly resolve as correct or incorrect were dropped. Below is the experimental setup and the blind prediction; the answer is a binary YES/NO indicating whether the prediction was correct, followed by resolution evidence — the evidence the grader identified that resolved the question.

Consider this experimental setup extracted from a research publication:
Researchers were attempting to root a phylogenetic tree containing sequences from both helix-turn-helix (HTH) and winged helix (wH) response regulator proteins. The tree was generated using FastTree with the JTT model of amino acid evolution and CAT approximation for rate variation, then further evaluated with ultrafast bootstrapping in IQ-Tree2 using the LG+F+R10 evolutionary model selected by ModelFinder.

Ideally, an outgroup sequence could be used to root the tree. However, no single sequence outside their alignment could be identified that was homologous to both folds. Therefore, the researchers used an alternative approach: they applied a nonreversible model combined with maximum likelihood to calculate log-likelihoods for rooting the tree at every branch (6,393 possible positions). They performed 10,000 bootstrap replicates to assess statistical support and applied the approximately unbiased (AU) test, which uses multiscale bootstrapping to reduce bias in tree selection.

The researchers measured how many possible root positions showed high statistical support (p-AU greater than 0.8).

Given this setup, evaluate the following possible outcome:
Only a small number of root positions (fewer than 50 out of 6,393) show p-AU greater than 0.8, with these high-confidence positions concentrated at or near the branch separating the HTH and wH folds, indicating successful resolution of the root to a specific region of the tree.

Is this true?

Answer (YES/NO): YES